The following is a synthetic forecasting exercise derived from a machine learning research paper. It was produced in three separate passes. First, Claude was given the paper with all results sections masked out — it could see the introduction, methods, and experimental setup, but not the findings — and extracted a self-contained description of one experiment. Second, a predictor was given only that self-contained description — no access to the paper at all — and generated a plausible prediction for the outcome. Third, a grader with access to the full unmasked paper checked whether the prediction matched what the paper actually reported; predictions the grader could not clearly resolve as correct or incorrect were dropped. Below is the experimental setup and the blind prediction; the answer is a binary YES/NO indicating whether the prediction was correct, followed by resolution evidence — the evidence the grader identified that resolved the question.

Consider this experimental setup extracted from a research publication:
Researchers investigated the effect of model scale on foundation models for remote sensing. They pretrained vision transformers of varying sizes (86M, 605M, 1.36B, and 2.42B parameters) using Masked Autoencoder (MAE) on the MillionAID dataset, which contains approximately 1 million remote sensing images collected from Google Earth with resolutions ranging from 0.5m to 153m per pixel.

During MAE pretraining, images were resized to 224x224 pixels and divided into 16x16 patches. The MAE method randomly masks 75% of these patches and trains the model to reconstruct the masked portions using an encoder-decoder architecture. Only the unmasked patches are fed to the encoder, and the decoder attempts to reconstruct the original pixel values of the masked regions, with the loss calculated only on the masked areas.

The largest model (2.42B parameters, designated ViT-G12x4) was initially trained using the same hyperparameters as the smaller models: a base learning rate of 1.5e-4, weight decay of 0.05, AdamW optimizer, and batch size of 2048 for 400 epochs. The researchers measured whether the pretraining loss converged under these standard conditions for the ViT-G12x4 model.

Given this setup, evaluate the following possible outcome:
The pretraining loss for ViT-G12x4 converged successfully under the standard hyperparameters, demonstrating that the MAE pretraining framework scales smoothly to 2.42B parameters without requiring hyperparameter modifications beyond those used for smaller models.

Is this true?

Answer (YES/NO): NO